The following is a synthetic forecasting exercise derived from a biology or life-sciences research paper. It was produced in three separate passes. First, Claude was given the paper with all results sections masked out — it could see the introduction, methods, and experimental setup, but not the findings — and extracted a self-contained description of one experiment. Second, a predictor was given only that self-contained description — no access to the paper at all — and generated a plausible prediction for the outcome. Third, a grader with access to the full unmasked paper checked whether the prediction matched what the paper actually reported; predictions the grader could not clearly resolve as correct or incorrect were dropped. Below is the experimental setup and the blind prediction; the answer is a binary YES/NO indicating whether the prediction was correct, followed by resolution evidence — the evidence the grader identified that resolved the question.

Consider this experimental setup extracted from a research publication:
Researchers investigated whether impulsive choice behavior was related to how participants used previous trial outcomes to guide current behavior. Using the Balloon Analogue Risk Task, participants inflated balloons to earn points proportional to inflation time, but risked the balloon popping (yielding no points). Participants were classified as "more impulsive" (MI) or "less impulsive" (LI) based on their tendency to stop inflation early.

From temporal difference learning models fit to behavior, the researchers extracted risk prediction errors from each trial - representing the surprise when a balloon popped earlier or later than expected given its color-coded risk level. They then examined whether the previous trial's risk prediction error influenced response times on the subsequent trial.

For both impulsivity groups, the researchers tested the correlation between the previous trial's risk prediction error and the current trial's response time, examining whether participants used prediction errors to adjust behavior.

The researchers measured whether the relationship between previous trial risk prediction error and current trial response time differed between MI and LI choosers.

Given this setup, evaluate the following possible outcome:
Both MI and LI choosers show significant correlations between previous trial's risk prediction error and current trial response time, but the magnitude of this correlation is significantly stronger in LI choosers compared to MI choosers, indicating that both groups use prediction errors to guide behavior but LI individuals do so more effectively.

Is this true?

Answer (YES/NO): NO